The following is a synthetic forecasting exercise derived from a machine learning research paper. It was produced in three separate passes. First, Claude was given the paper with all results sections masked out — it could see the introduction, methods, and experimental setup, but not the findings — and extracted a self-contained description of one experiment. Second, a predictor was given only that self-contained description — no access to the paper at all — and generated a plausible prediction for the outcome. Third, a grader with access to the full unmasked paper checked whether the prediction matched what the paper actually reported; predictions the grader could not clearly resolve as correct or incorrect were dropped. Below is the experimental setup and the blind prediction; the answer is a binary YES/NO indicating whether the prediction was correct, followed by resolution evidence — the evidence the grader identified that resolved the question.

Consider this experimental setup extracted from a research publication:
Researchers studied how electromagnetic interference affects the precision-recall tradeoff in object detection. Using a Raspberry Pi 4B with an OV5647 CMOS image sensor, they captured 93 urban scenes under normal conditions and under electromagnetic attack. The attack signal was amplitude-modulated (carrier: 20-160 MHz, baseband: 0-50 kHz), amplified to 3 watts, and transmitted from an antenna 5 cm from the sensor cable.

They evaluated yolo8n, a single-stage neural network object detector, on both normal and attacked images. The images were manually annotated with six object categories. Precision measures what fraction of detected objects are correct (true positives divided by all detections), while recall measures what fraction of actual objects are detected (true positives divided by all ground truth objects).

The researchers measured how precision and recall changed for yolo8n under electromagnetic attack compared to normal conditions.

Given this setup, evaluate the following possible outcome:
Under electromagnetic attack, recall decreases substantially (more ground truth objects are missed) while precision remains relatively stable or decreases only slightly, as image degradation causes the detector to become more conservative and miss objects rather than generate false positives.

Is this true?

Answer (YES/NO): NO